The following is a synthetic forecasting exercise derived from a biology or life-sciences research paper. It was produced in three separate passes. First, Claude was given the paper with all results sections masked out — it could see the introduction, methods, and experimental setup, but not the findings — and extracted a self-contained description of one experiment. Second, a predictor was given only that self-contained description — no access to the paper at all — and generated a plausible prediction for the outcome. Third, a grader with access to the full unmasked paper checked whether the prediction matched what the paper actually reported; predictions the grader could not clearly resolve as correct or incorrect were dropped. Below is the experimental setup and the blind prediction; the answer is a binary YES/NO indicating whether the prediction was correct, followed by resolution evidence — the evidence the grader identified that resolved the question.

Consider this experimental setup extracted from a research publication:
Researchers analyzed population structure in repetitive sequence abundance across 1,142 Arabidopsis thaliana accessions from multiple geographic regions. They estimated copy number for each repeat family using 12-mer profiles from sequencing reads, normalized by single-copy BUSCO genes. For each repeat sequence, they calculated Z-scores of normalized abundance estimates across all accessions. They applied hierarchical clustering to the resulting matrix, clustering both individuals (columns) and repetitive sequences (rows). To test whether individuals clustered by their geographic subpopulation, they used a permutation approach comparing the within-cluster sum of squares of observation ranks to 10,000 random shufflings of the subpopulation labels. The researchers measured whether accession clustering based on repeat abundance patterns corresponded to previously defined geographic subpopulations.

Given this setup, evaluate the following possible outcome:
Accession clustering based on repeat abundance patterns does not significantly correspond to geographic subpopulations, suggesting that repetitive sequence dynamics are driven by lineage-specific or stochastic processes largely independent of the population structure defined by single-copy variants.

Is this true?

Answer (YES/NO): NO